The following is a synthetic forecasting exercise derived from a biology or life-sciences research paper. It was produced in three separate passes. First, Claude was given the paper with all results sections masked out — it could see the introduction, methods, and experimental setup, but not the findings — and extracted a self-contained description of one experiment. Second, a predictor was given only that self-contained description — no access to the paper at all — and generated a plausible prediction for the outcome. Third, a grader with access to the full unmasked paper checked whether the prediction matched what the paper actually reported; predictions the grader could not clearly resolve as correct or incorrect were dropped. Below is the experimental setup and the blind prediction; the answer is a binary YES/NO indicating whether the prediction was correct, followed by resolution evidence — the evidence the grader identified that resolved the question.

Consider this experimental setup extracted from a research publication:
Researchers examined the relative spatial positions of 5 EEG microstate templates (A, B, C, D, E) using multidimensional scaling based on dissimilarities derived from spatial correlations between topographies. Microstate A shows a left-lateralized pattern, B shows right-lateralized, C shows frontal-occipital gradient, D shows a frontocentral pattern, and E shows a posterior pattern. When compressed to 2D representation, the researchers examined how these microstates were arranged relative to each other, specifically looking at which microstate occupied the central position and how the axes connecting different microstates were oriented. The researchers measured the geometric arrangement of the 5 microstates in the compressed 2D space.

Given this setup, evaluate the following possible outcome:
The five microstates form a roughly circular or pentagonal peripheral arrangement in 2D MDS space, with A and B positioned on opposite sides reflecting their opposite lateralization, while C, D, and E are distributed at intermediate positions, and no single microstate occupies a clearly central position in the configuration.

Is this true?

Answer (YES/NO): NO